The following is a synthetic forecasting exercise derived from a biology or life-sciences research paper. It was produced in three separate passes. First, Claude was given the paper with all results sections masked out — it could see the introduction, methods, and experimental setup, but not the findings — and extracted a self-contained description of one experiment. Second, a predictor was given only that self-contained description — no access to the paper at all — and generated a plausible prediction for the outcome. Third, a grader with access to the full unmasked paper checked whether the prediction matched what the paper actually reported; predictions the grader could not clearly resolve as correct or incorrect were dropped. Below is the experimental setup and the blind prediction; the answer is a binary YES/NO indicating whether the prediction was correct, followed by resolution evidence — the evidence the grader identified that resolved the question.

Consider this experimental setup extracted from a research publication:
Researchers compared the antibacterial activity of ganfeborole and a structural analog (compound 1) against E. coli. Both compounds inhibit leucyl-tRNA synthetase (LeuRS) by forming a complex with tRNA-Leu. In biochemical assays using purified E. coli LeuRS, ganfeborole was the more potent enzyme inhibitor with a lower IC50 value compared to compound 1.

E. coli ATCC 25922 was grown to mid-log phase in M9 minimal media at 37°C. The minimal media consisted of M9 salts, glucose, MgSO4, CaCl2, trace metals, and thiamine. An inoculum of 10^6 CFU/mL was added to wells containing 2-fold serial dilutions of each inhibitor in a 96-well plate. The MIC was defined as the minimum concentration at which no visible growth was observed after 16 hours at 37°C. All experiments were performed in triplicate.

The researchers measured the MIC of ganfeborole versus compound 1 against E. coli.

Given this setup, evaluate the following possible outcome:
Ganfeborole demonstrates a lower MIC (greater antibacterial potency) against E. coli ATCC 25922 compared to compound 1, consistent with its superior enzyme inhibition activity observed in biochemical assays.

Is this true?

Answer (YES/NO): NO